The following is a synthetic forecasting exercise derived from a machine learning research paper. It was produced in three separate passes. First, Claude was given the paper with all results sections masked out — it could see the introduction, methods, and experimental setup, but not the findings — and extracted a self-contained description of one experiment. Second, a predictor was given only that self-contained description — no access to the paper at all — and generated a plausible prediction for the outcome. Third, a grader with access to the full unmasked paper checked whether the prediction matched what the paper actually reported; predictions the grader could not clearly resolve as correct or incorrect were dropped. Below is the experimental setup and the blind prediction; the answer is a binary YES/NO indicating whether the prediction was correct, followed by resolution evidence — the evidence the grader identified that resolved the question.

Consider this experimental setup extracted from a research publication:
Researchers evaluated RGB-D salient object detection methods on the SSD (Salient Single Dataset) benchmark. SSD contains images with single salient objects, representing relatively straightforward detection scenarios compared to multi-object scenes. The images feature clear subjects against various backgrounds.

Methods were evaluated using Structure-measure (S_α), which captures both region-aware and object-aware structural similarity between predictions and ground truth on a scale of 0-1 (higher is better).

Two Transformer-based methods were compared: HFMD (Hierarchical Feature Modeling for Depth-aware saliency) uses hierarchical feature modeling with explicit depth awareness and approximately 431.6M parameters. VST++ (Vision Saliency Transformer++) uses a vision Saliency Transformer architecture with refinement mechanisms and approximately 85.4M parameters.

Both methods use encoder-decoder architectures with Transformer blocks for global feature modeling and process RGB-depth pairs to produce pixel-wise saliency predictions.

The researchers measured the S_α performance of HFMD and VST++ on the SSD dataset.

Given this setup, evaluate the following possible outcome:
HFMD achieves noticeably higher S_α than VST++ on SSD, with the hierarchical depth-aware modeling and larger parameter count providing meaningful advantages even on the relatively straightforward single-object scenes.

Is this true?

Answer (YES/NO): NO